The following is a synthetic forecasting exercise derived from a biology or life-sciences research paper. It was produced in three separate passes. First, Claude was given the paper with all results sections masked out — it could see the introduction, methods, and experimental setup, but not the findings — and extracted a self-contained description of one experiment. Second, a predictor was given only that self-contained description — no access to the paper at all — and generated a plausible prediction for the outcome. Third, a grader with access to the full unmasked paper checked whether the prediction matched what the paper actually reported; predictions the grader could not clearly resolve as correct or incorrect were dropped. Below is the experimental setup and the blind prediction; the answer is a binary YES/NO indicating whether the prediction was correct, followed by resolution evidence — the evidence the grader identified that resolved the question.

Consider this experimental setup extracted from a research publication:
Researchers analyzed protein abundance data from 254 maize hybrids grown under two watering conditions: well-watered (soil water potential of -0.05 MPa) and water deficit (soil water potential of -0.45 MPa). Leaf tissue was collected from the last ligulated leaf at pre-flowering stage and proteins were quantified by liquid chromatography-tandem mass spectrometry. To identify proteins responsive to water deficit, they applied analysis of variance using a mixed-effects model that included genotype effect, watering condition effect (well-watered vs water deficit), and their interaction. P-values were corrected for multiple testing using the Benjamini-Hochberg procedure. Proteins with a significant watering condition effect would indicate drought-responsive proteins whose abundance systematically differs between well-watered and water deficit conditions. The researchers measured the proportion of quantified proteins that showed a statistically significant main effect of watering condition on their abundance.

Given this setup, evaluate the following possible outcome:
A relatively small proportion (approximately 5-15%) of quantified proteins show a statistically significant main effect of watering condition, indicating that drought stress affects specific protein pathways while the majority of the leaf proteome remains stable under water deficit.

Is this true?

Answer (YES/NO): NO